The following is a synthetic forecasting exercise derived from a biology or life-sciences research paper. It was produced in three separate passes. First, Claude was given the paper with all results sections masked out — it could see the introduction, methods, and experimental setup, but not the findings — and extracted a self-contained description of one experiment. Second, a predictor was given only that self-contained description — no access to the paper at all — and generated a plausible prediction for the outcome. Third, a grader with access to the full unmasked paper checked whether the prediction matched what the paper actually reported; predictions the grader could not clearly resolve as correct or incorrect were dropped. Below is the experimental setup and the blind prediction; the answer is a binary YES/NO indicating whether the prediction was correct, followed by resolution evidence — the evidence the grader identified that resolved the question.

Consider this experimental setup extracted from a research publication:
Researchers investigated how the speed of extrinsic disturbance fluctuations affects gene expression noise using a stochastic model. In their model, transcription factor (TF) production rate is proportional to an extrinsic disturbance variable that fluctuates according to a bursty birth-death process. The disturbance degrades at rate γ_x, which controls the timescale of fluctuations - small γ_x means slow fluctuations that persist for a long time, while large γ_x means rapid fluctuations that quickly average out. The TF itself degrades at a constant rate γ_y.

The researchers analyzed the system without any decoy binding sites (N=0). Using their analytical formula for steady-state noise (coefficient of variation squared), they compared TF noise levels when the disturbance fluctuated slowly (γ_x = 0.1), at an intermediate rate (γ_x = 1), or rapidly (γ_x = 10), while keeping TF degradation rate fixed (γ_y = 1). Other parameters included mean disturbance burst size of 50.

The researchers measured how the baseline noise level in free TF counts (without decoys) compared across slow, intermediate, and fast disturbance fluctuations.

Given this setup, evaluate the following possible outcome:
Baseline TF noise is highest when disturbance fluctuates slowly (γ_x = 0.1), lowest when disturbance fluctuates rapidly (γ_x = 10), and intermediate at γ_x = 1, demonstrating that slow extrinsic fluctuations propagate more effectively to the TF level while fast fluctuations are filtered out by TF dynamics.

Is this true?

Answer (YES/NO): YES